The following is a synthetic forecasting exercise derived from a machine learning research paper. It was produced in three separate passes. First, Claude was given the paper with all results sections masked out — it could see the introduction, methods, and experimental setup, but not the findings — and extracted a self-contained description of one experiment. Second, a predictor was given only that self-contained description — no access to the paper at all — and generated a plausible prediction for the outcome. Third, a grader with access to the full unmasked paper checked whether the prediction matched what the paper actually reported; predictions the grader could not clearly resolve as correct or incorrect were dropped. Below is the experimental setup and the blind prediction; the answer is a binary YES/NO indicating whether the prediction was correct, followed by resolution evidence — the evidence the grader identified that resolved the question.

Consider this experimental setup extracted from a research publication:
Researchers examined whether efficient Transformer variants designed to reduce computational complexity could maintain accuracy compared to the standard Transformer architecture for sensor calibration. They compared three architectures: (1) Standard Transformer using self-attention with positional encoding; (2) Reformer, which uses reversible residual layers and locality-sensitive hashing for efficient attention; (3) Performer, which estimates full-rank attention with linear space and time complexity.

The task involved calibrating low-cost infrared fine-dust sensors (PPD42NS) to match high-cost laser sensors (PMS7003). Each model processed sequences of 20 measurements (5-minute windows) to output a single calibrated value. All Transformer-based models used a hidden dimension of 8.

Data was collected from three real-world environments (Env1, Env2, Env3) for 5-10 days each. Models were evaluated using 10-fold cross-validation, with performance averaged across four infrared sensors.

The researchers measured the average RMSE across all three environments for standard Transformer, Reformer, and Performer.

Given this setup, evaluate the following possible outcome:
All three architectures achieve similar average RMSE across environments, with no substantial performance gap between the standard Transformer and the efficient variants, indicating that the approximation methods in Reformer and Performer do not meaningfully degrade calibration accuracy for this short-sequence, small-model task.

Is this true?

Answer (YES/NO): NO